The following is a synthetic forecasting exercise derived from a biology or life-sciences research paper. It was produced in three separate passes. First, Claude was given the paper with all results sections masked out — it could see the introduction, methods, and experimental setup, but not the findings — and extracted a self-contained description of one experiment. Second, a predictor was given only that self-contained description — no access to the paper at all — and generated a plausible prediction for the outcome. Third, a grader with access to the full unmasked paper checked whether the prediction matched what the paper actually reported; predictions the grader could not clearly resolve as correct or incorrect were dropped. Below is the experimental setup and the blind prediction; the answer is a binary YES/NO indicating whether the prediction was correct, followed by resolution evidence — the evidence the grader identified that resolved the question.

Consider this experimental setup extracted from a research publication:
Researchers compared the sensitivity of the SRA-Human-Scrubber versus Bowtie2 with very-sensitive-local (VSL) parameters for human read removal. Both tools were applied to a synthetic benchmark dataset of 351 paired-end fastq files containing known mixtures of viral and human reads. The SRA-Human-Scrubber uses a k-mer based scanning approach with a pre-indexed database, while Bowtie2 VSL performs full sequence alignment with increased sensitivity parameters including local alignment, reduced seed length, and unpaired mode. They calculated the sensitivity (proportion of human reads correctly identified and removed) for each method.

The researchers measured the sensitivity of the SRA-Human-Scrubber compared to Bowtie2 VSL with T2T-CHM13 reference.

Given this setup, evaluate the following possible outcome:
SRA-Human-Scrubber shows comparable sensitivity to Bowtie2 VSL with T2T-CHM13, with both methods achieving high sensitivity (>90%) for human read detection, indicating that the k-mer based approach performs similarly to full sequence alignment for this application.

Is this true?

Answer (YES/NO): NO